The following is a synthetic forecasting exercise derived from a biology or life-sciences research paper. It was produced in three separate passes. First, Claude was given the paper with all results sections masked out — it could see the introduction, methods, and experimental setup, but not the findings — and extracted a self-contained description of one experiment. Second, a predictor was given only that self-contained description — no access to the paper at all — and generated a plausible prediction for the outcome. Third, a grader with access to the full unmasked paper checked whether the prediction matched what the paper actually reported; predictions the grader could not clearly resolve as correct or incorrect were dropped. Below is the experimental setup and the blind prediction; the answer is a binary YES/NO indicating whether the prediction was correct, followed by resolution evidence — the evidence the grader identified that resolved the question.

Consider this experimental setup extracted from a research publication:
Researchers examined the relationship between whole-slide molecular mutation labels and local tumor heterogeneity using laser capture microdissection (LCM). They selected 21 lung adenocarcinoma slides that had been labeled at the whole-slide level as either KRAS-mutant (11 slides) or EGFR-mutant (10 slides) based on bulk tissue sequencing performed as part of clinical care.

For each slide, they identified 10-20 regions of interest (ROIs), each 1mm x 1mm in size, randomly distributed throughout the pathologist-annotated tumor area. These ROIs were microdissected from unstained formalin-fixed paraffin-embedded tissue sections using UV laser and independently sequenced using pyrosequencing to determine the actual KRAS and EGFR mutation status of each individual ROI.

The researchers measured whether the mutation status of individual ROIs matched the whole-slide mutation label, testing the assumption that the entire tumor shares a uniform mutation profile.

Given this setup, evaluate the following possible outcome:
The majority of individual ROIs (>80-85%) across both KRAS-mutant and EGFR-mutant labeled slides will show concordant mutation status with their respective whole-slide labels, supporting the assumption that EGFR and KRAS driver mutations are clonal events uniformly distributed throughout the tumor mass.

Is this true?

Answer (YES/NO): NO